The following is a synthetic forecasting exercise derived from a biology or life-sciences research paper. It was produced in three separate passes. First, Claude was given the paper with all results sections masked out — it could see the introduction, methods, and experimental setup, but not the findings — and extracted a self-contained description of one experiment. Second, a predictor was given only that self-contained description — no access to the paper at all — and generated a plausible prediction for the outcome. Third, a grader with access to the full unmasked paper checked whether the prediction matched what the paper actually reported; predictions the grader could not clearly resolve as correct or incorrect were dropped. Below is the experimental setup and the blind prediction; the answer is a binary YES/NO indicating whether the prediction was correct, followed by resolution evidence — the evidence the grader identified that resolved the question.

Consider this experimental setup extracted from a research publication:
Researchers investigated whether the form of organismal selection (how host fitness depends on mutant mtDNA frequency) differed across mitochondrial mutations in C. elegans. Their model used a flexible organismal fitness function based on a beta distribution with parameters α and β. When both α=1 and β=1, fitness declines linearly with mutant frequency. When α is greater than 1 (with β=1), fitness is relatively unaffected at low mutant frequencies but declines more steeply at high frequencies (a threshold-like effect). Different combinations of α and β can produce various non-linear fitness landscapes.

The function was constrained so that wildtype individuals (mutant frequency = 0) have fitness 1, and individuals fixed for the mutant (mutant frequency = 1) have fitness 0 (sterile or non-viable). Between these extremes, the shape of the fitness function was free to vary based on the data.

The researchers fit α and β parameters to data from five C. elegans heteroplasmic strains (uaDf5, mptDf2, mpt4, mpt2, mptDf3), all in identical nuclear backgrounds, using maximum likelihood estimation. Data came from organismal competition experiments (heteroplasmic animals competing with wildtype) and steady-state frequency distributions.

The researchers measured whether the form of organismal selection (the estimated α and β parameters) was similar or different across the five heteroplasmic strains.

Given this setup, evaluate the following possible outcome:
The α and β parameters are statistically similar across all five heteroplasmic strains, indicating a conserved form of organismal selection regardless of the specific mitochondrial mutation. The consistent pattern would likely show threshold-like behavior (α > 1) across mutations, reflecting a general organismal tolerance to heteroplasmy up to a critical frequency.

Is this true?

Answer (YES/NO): NO